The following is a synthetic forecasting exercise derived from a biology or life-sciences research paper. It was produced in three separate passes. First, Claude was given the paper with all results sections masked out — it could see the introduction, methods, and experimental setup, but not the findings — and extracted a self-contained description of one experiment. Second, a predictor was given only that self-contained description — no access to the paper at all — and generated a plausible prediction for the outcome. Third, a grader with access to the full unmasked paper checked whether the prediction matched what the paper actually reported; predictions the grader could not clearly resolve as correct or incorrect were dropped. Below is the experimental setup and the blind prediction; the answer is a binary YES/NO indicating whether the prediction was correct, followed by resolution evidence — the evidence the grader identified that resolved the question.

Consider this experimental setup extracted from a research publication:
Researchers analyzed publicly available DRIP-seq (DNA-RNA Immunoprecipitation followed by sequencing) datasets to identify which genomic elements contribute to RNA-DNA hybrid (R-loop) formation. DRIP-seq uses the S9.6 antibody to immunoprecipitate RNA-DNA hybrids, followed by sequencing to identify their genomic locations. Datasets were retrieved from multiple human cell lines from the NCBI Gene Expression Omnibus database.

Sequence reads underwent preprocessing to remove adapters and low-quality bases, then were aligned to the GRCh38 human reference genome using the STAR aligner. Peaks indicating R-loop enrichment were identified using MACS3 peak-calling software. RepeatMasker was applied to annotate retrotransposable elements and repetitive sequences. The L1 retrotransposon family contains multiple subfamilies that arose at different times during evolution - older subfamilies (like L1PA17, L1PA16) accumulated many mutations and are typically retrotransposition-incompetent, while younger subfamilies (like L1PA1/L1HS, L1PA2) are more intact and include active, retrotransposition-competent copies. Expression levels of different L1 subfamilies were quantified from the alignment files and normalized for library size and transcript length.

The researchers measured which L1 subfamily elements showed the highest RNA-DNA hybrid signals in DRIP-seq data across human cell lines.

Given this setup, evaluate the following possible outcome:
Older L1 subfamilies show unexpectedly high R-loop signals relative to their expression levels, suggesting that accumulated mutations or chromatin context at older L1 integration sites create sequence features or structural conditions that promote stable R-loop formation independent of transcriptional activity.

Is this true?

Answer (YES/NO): NO